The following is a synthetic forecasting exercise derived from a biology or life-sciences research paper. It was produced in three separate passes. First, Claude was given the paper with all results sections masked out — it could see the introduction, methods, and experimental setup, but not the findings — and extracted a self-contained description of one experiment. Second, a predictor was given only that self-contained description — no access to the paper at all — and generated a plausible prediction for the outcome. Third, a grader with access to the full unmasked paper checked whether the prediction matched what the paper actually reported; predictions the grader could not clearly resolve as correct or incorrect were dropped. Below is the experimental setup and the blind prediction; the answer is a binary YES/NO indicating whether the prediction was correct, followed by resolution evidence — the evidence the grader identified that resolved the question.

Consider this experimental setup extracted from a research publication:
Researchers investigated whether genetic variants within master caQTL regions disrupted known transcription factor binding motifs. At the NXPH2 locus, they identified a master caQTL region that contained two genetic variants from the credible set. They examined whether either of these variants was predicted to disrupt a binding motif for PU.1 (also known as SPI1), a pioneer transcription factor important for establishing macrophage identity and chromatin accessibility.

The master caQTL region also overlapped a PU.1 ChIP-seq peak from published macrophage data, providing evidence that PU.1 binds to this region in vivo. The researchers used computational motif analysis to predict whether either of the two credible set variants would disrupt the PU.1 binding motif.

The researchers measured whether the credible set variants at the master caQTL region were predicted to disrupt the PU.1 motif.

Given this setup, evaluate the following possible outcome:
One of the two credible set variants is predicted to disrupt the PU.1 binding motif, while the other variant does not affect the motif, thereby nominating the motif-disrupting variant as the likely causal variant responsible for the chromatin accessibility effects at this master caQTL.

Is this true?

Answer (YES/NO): YES